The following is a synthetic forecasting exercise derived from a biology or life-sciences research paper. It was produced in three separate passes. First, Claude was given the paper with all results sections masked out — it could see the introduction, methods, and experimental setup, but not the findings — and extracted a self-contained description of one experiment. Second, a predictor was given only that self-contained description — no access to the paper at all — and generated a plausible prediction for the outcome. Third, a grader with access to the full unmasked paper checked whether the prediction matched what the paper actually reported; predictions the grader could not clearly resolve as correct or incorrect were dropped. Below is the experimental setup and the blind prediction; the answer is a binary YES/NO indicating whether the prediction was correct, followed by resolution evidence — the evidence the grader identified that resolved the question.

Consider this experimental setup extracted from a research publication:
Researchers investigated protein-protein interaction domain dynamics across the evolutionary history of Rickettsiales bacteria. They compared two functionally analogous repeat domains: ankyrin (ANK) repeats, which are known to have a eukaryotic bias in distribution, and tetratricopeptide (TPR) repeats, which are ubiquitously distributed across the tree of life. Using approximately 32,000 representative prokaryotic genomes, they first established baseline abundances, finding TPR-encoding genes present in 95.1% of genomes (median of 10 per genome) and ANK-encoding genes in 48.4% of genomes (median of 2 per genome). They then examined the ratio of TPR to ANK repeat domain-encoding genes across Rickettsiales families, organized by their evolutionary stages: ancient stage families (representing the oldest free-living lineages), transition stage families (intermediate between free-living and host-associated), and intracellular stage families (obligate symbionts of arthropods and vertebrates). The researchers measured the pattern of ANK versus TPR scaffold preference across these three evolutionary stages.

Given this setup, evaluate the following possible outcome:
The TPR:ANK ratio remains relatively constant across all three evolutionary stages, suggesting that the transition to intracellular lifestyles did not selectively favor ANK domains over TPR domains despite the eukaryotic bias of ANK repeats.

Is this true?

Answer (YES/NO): NO